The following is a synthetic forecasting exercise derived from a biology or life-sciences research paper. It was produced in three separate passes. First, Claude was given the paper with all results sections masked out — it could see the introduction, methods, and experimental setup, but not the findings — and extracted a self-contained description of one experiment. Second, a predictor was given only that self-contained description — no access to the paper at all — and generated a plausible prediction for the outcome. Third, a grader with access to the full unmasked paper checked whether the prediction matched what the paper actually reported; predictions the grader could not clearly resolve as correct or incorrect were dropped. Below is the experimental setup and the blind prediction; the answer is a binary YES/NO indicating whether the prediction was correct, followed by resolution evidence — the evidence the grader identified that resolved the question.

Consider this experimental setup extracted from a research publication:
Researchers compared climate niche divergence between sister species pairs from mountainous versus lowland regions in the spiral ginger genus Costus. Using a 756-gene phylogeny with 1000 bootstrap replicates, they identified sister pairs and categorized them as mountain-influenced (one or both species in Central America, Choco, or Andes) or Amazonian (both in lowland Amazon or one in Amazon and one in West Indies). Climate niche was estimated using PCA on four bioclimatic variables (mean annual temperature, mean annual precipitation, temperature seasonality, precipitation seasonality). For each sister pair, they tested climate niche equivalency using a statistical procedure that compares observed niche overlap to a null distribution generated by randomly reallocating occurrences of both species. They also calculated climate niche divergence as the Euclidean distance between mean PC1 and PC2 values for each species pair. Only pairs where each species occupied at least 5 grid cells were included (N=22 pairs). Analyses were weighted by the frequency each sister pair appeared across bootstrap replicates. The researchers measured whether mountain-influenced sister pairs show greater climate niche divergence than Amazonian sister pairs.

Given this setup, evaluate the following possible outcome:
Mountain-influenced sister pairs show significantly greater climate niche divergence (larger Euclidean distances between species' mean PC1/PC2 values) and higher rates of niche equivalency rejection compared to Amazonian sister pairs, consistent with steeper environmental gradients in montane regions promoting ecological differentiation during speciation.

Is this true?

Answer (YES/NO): NO